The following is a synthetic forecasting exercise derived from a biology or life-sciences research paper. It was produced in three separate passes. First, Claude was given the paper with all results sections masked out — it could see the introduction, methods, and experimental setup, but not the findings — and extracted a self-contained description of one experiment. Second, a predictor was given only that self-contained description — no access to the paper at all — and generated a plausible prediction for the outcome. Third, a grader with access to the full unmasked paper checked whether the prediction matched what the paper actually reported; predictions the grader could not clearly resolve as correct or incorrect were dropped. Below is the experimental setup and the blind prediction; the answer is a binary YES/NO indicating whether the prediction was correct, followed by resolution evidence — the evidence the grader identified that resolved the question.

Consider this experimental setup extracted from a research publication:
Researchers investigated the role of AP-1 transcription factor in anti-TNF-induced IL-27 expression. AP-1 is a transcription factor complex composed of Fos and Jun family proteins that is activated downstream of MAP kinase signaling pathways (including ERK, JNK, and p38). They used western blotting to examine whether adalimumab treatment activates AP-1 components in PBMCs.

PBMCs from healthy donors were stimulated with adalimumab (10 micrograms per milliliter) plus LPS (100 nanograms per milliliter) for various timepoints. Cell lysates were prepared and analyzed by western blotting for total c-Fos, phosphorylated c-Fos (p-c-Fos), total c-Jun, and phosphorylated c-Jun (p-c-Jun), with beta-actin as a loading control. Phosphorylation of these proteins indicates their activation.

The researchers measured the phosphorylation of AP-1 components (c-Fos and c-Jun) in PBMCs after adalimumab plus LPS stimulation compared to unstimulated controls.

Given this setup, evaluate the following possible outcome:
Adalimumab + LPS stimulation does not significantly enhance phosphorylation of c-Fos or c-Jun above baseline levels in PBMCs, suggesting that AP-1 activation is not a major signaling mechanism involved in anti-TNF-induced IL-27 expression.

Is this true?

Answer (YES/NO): NO